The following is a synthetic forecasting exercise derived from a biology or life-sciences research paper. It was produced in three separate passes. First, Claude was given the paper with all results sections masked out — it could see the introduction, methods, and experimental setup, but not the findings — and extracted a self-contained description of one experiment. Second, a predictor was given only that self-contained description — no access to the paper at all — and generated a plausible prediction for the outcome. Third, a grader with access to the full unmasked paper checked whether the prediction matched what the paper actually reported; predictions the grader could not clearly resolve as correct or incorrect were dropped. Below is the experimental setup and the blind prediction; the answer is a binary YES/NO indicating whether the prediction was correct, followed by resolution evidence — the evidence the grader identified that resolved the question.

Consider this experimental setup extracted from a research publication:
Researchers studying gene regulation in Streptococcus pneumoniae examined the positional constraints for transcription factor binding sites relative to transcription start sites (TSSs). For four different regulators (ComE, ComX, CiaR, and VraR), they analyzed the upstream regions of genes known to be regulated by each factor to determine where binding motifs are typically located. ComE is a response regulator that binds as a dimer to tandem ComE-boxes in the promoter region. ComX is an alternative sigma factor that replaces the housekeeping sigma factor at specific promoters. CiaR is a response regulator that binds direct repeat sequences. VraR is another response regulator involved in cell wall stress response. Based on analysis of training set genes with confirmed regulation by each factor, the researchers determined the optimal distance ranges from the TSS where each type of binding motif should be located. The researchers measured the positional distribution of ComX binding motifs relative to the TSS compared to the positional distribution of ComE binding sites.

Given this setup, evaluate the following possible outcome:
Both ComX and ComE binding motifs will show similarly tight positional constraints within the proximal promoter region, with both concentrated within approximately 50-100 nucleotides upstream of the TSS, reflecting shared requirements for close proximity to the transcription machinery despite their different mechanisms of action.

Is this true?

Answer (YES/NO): NO